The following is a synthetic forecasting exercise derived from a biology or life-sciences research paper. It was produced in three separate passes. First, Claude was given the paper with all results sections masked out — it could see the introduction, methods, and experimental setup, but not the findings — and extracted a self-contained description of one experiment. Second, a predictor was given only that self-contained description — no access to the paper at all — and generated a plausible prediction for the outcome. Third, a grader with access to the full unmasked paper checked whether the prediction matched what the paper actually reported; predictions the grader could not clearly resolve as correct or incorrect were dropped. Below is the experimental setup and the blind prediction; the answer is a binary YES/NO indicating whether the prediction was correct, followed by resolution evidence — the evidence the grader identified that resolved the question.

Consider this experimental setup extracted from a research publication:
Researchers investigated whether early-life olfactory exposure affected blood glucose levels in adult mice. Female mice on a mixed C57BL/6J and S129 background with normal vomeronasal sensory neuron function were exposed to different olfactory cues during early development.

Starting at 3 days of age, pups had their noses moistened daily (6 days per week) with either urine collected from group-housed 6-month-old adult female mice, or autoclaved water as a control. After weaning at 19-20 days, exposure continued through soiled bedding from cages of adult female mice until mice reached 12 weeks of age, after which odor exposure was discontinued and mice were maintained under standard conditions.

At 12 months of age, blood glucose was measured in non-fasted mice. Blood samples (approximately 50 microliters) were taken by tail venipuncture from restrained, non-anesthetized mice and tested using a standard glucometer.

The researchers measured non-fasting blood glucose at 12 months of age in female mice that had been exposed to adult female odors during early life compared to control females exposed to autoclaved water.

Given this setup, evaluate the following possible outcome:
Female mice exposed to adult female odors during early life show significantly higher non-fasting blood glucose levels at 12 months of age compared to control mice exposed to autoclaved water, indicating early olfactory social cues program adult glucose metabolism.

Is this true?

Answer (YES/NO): NO